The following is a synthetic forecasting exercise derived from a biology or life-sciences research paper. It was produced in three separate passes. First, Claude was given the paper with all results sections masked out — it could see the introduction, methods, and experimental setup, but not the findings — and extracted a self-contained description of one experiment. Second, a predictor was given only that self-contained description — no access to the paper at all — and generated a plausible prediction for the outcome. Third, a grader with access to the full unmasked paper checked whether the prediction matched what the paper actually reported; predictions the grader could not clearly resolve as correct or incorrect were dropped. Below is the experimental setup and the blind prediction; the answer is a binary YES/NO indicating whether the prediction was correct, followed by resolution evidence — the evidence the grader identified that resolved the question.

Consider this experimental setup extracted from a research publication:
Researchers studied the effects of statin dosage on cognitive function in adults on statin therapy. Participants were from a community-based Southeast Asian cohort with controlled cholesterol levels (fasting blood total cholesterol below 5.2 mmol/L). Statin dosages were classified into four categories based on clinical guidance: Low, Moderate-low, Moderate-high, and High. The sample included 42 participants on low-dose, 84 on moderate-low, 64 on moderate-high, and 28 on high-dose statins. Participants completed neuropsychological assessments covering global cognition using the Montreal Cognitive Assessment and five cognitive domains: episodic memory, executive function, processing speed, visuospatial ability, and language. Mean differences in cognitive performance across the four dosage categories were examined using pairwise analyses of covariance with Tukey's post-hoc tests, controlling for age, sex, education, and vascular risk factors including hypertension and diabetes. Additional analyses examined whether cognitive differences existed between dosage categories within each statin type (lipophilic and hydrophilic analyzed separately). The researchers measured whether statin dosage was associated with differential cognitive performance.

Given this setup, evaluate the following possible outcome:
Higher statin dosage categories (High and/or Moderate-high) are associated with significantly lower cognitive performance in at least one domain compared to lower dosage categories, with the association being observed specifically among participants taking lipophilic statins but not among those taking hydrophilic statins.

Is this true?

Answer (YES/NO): NO